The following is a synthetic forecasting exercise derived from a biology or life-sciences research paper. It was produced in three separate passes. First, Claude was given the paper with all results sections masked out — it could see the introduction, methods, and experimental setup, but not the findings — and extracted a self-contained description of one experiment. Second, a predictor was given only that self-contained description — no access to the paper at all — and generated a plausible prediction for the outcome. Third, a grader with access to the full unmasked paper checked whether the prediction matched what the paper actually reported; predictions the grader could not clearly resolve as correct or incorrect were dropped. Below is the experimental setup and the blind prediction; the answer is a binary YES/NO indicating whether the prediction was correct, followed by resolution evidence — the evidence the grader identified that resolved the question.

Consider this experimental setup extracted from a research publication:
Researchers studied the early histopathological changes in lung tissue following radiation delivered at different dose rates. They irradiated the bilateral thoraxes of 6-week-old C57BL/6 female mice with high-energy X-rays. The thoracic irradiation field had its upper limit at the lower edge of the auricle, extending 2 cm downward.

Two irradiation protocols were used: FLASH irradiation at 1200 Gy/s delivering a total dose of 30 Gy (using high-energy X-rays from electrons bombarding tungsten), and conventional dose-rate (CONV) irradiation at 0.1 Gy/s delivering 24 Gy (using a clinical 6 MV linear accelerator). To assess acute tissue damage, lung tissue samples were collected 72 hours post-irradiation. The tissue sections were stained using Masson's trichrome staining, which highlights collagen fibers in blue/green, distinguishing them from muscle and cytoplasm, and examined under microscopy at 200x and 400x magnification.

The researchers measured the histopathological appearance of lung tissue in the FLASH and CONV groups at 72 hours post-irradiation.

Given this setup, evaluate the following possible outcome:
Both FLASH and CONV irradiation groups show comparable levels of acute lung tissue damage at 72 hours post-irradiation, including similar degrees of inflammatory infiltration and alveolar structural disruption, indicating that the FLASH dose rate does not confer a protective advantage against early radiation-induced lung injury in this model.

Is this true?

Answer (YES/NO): NO